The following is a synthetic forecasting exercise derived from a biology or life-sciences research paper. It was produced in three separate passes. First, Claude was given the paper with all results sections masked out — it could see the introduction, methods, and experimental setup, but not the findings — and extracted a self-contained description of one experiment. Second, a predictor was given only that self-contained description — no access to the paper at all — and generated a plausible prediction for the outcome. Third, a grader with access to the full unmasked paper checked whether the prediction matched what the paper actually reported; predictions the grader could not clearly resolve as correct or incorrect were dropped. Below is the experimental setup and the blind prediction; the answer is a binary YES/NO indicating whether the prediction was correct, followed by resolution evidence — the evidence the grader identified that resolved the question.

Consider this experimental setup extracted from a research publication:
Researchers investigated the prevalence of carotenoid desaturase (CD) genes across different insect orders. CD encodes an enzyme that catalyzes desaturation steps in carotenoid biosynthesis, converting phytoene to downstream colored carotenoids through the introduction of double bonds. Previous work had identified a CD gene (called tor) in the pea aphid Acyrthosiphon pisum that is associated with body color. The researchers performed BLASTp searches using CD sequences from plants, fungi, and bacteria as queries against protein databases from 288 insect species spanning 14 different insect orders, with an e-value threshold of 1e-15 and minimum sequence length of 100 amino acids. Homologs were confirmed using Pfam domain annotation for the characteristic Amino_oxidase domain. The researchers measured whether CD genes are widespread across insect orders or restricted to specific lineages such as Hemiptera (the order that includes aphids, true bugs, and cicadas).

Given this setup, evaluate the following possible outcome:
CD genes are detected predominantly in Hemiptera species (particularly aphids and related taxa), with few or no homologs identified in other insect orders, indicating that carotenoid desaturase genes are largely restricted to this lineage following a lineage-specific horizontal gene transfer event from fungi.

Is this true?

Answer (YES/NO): NO